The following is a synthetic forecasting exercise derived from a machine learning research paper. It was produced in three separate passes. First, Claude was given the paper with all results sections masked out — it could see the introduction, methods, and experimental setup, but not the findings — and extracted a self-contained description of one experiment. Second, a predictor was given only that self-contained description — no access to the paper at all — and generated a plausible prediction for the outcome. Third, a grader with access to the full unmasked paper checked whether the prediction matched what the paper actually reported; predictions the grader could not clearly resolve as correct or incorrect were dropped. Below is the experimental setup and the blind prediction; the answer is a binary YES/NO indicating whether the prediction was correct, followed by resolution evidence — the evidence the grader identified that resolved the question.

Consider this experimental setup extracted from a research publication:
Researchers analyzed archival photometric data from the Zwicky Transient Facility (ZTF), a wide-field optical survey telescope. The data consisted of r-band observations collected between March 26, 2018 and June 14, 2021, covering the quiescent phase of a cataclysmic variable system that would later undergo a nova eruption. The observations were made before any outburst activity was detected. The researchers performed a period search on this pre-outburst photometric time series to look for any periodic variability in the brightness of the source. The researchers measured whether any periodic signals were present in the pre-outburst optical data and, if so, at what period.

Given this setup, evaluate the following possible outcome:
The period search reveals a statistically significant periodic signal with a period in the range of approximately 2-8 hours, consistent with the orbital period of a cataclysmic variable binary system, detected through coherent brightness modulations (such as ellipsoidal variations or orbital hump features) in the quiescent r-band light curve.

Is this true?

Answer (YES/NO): NO